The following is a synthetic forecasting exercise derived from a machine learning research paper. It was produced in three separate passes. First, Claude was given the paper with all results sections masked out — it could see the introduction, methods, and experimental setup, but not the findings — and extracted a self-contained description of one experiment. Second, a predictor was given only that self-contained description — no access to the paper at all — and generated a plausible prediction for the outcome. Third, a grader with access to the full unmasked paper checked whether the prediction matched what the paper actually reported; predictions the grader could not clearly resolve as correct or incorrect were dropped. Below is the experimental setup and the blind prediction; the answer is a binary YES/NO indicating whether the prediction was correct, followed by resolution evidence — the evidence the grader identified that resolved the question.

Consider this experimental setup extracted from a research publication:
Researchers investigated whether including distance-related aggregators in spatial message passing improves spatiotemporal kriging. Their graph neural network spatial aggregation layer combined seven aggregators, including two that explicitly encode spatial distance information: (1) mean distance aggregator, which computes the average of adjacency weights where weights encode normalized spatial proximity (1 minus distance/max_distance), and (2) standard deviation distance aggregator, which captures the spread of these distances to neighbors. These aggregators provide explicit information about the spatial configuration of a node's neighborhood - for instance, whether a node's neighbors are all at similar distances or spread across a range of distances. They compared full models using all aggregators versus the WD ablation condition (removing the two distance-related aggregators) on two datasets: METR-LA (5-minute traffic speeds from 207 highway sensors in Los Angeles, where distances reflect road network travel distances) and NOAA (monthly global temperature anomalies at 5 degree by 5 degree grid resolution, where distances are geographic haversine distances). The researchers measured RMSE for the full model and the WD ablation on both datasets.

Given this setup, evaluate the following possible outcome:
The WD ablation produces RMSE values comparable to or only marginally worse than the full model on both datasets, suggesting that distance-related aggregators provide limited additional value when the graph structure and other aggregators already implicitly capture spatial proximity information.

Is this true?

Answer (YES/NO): NO